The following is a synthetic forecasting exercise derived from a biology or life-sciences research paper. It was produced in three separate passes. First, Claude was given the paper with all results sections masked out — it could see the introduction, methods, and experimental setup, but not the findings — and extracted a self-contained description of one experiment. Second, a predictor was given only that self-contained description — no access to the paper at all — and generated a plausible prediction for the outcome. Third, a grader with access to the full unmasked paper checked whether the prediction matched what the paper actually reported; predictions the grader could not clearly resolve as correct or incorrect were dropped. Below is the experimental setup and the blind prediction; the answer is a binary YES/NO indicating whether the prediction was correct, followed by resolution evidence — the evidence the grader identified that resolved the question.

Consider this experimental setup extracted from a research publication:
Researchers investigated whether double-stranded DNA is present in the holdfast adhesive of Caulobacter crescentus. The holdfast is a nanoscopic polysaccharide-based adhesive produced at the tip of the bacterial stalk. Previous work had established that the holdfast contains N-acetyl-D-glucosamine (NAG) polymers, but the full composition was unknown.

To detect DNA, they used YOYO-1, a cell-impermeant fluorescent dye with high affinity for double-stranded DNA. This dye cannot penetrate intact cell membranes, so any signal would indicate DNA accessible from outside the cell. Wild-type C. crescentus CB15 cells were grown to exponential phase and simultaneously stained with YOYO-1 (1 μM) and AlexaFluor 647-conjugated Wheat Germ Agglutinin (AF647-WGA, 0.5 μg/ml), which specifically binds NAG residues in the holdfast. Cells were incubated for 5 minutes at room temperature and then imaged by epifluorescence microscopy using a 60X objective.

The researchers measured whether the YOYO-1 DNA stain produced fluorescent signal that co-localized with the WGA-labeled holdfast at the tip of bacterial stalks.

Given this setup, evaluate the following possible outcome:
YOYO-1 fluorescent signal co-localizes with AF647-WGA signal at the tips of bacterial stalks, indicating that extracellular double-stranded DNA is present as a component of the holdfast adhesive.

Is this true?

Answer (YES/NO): YES